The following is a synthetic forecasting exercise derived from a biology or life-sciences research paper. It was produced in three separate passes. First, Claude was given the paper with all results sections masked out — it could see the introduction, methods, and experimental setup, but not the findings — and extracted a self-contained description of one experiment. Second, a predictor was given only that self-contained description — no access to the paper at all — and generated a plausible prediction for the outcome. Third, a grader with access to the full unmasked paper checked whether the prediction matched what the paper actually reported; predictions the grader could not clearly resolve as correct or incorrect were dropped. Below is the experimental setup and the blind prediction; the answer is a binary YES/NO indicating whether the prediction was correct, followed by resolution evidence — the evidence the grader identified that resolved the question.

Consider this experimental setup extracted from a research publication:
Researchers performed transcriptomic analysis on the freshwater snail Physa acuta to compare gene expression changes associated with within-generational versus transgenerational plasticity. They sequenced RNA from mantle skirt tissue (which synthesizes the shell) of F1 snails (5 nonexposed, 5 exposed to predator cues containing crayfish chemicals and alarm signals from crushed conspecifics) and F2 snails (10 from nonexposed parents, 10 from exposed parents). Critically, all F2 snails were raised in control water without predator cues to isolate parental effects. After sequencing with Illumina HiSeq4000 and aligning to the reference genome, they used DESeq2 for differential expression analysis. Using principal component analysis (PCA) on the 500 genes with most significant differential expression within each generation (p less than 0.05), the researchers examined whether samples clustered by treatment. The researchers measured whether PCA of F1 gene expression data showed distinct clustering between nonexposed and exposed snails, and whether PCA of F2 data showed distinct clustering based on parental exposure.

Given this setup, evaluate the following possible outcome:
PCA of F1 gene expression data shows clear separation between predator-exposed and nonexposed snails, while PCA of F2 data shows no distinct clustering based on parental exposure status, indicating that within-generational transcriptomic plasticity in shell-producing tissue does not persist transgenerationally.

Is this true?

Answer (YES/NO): NO